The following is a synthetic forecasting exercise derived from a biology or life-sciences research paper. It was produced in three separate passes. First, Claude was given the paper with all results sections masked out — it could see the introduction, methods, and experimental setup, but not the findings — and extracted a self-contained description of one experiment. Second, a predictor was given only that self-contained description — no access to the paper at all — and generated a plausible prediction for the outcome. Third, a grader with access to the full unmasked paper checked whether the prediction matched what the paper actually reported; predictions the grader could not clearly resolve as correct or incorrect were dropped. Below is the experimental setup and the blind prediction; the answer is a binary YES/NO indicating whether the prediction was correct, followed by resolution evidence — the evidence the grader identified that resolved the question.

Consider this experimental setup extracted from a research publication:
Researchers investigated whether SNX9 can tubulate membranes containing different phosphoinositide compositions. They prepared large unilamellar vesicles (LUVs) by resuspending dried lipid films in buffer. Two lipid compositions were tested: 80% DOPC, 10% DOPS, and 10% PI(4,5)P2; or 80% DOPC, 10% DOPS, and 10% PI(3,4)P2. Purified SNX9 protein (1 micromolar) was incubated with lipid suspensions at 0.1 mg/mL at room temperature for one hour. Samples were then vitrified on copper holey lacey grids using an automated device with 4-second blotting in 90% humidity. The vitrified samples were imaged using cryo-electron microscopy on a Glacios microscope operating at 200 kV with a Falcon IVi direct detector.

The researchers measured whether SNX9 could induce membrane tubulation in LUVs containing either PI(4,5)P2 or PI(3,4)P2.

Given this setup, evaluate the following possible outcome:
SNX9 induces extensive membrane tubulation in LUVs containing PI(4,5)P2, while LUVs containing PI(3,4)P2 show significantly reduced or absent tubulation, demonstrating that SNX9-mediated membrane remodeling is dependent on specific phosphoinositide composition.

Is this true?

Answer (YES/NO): NO